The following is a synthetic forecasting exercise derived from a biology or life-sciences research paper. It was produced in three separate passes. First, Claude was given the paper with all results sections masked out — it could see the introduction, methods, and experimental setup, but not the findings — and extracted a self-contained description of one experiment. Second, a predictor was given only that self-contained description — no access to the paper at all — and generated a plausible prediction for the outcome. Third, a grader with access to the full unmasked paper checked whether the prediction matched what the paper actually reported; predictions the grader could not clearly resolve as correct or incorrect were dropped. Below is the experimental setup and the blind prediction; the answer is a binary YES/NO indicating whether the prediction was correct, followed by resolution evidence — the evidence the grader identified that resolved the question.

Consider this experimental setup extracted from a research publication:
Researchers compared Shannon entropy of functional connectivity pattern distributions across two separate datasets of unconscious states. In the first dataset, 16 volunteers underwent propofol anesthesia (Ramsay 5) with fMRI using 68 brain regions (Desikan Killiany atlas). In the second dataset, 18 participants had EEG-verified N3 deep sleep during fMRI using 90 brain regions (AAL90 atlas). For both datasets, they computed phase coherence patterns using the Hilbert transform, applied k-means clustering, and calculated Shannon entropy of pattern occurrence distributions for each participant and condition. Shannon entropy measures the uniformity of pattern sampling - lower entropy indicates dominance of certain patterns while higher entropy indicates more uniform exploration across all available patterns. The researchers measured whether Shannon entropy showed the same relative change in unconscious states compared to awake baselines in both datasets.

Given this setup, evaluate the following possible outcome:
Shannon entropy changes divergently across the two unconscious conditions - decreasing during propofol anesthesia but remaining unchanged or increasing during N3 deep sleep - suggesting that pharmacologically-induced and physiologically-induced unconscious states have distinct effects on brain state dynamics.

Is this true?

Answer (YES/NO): NO